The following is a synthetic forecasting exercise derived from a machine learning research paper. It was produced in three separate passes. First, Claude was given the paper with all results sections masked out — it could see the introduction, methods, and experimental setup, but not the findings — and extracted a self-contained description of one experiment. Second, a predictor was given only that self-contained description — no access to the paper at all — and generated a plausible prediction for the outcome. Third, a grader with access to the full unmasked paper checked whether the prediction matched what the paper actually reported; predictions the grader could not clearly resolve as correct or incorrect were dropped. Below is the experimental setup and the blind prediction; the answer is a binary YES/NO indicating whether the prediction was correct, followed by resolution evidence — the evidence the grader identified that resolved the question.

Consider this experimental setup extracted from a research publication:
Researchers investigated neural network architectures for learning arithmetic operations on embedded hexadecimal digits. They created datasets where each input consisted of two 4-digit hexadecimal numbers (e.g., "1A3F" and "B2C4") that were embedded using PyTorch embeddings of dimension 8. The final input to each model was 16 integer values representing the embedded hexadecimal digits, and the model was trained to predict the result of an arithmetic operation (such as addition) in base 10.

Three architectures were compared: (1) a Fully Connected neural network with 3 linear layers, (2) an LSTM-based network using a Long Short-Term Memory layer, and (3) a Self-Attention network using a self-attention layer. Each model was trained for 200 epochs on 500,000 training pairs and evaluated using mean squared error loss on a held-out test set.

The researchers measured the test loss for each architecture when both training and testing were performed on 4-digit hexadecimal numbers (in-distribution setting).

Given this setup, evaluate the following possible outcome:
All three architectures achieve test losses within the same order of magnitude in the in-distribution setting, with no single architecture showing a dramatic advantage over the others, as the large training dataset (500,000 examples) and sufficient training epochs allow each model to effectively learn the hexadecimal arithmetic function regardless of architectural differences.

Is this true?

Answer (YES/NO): NO